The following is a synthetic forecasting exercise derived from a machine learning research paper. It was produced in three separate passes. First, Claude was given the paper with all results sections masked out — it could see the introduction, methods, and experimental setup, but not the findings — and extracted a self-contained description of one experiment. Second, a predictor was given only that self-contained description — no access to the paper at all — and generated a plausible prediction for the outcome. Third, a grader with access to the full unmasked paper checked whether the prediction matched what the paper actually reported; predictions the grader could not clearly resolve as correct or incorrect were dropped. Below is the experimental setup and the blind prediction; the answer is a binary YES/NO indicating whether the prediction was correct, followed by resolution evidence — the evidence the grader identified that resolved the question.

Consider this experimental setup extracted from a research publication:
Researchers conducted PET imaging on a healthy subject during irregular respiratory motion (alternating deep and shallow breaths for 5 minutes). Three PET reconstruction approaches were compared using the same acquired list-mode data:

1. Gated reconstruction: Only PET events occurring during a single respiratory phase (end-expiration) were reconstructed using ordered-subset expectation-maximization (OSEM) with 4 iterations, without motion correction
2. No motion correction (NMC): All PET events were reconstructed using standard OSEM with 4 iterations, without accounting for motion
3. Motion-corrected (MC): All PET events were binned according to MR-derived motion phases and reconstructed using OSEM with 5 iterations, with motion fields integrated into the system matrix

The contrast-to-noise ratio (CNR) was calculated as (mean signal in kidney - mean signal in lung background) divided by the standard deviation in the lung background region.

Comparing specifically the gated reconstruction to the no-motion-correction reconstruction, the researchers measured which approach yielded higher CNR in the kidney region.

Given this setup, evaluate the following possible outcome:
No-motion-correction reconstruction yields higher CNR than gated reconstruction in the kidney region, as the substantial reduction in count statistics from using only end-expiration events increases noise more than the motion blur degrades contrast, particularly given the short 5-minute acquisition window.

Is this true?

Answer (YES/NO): YES